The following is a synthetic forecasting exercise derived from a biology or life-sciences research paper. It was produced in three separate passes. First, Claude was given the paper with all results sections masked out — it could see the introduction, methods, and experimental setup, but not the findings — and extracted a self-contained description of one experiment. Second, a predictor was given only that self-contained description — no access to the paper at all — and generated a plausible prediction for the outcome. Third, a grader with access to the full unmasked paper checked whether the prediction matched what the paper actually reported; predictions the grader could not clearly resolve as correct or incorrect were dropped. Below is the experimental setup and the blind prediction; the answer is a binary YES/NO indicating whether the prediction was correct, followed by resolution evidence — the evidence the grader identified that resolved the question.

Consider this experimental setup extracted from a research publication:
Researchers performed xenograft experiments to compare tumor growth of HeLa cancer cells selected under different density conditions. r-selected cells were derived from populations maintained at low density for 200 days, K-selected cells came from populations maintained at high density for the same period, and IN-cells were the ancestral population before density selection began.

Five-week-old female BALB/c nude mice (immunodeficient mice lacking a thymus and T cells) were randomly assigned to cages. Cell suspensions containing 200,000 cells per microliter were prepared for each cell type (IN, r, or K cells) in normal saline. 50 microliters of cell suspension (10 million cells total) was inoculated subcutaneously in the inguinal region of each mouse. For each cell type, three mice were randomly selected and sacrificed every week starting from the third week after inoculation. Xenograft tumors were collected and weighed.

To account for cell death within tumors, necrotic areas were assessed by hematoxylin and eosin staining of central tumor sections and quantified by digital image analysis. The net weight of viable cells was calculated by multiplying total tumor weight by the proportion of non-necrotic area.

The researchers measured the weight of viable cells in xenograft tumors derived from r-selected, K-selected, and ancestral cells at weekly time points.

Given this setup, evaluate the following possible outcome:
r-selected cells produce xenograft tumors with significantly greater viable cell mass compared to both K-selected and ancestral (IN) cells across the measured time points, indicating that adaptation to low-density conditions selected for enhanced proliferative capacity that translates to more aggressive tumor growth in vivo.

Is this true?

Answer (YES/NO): NO